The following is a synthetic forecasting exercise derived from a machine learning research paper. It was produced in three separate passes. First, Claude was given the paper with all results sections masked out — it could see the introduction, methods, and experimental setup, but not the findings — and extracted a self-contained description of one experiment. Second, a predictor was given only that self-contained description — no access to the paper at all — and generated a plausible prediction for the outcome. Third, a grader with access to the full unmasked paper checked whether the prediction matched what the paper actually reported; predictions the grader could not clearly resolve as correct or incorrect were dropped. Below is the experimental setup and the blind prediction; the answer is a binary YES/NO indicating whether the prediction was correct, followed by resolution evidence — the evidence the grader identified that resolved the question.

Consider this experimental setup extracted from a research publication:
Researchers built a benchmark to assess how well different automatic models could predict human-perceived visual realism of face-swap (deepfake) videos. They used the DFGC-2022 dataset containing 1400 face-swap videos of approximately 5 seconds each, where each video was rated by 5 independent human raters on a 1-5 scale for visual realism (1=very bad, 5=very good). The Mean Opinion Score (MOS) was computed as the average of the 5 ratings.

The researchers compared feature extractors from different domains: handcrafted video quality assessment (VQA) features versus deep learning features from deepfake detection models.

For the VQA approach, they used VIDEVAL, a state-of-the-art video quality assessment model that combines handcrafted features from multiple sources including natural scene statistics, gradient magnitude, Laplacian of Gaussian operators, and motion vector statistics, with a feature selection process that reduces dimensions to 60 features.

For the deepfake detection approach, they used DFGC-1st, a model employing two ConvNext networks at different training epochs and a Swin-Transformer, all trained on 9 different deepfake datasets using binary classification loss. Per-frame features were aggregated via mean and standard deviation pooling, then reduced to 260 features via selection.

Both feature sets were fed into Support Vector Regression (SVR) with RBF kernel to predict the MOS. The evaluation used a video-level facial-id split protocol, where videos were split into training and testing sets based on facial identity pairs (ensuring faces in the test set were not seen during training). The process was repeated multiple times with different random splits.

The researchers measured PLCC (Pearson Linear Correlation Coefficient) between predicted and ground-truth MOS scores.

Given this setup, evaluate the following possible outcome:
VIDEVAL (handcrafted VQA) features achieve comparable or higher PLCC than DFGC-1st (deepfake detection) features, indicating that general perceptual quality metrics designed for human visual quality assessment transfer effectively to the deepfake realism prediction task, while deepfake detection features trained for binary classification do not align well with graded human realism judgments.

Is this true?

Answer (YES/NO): NO